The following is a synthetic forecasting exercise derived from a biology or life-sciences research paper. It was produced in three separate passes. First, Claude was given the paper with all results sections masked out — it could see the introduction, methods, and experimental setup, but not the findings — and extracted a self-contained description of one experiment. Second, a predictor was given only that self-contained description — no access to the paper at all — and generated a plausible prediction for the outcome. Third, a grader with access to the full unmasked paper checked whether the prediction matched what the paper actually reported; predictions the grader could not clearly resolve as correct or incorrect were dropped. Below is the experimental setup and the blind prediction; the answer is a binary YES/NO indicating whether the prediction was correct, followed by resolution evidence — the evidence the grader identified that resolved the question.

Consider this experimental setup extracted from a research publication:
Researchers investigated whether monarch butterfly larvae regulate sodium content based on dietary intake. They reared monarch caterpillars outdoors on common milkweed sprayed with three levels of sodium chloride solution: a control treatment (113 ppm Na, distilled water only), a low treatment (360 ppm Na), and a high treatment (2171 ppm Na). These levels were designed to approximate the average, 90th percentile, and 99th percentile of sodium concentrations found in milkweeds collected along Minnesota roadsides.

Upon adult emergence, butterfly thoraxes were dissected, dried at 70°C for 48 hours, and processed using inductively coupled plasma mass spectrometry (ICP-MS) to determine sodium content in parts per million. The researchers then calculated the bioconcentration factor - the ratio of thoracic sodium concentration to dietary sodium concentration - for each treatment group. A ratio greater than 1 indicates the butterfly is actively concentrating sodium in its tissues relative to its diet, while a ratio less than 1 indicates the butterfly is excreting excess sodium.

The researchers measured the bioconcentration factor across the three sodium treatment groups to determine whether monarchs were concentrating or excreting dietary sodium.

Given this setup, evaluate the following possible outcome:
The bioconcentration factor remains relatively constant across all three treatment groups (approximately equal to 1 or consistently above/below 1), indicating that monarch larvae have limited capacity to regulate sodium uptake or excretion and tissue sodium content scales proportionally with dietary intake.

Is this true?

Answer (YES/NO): NO